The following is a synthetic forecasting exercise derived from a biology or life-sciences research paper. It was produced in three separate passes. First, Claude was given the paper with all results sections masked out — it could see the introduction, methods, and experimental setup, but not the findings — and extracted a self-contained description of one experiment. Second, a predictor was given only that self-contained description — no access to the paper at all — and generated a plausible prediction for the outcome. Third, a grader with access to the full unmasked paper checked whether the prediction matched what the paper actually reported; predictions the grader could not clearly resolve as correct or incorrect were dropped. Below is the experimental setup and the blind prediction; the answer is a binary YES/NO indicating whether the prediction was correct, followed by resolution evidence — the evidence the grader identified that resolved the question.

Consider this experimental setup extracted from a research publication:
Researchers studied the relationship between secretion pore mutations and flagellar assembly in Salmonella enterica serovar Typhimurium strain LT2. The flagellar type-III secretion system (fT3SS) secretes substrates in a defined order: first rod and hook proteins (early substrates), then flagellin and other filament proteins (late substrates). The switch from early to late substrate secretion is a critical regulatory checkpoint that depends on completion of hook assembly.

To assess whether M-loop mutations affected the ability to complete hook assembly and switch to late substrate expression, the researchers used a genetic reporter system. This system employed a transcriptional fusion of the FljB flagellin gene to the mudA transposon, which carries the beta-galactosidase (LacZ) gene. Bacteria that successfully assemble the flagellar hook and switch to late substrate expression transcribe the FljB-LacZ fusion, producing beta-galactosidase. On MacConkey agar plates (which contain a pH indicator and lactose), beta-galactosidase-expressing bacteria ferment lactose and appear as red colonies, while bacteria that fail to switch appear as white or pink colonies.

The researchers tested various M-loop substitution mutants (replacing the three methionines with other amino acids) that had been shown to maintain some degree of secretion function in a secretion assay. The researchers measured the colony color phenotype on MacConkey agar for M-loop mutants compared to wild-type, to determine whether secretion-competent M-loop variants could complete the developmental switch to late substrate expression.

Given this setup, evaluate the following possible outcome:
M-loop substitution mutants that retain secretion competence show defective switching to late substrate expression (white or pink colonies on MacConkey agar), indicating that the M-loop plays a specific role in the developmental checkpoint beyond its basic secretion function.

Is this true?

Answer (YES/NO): NO